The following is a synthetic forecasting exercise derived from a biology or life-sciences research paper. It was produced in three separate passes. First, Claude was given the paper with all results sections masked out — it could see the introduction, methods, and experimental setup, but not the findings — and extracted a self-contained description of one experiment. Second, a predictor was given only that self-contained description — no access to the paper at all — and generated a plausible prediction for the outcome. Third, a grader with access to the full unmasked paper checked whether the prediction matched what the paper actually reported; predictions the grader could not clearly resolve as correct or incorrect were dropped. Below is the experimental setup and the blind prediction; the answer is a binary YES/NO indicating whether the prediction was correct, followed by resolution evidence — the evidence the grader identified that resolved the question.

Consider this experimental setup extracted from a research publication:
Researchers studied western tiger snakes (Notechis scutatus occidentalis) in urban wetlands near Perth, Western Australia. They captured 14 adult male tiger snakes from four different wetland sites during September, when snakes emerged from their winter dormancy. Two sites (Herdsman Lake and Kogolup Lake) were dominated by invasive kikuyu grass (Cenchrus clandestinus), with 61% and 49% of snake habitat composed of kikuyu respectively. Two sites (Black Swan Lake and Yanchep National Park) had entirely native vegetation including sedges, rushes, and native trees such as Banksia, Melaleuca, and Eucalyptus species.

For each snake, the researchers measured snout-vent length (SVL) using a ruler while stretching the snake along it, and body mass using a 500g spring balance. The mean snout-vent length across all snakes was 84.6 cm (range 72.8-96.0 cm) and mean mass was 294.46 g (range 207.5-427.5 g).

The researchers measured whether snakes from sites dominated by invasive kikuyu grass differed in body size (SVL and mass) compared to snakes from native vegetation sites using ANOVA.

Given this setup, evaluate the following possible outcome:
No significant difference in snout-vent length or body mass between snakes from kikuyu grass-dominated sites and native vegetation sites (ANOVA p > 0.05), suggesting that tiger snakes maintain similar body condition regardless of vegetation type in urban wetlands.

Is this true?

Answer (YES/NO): YES